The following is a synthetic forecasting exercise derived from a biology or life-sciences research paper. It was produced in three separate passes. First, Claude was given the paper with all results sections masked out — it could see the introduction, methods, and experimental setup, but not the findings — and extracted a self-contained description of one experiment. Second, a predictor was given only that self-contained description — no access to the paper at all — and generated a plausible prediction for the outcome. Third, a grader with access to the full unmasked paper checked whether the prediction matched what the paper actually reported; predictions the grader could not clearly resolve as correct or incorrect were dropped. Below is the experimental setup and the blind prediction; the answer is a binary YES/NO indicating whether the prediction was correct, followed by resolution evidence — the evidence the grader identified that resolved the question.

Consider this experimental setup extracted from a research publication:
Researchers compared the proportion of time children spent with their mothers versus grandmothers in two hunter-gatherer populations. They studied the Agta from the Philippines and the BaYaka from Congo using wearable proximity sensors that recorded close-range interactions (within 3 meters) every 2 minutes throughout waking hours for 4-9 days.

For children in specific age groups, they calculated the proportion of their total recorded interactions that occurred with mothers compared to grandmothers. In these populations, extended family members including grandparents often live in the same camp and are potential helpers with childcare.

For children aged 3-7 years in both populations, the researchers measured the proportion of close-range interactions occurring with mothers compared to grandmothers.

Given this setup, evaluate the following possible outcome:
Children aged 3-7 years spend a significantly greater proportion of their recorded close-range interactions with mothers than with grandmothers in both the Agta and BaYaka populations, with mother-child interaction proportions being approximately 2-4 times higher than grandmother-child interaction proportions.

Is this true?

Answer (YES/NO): NO